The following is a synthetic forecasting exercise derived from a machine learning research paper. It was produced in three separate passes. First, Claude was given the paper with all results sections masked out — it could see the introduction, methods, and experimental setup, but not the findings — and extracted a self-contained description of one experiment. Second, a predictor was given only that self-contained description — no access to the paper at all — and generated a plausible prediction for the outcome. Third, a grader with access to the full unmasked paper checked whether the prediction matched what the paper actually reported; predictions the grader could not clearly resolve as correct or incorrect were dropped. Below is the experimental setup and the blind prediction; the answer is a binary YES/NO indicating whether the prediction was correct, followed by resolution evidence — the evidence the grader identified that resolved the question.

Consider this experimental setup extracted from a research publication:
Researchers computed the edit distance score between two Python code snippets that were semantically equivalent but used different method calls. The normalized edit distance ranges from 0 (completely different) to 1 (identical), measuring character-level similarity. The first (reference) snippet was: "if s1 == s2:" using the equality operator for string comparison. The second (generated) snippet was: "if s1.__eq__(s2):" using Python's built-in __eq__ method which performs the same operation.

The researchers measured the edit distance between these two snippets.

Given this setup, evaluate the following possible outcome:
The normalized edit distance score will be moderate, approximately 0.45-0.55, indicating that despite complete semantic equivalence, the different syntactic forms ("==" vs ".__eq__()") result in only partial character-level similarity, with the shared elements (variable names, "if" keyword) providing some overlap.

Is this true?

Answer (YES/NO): YES